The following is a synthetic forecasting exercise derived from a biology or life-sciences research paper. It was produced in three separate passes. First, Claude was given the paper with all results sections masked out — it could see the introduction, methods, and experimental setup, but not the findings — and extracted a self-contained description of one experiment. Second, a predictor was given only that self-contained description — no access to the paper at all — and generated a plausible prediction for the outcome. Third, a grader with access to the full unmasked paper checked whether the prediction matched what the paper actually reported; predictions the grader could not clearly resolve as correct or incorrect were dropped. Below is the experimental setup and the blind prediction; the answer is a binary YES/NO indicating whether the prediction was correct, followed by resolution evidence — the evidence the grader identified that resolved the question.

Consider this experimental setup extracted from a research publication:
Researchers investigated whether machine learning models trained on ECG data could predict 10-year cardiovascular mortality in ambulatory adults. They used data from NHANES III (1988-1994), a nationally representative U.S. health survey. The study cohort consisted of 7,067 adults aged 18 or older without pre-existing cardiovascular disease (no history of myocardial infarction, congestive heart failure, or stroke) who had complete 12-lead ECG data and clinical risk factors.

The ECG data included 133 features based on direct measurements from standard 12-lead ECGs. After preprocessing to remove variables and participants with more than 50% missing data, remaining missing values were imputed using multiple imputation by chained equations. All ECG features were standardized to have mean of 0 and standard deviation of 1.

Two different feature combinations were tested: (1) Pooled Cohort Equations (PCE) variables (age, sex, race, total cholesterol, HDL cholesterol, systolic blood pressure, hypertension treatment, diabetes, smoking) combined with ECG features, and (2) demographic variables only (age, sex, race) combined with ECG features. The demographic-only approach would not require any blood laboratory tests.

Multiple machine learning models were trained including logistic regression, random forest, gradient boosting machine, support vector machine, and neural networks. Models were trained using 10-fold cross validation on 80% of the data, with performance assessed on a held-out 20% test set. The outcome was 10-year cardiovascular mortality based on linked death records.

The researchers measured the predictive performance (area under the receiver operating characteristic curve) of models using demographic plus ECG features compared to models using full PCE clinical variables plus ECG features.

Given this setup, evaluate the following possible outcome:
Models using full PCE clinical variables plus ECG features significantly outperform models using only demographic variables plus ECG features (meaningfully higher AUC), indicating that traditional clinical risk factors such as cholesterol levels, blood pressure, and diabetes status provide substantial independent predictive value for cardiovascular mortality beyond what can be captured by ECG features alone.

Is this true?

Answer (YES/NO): NO